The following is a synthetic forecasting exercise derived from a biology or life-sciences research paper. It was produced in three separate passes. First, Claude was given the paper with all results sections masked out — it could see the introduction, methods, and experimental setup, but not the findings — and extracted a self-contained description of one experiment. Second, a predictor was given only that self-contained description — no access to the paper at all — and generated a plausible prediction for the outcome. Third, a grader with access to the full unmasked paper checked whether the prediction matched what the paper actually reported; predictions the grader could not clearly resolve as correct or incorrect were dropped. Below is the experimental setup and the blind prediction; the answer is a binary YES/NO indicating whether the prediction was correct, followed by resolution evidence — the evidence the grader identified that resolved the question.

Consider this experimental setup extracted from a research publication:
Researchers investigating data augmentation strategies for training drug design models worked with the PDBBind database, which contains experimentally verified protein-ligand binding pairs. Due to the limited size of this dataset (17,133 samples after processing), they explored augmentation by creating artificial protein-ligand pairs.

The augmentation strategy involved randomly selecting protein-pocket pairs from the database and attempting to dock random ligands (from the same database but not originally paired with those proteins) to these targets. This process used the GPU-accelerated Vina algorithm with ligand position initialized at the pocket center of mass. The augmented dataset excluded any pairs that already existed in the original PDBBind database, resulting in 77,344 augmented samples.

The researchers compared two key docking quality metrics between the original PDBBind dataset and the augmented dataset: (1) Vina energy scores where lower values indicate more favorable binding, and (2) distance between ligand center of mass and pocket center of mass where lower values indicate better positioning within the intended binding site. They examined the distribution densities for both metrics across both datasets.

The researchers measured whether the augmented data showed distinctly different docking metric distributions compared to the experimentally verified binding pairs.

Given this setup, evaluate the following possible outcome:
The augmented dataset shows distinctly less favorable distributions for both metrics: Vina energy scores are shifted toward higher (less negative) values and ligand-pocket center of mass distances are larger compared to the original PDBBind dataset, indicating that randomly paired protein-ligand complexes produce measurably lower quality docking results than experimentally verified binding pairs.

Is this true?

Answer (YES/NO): YES